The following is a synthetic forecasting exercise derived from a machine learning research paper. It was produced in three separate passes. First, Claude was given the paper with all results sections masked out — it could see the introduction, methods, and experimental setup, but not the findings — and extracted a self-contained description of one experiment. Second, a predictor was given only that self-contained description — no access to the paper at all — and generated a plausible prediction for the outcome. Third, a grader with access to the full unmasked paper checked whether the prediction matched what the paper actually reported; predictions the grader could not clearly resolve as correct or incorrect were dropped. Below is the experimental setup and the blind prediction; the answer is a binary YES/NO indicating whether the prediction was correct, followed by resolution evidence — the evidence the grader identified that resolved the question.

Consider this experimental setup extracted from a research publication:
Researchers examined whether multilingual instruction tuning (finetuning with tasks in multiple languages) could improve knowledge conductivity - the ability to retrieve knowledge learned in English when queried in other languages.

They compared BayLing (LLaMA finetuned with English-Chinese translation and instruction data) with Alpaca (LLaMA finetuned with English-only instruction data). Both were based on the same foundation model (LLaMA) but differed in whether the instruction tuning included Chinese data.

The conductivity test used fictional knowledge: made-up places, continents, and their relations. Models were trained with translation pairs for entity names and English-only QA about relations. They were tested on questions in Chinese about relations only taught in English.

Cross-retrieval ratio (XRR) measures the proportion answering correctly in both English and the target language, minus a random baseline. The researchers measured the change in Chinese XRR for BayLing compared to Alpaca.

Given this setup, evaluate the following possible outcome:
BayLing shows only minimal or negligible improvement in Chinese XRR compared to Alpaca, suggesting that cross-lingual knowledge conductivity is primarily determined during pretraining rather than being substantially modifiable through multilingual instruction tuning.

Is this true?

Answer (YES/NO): YES